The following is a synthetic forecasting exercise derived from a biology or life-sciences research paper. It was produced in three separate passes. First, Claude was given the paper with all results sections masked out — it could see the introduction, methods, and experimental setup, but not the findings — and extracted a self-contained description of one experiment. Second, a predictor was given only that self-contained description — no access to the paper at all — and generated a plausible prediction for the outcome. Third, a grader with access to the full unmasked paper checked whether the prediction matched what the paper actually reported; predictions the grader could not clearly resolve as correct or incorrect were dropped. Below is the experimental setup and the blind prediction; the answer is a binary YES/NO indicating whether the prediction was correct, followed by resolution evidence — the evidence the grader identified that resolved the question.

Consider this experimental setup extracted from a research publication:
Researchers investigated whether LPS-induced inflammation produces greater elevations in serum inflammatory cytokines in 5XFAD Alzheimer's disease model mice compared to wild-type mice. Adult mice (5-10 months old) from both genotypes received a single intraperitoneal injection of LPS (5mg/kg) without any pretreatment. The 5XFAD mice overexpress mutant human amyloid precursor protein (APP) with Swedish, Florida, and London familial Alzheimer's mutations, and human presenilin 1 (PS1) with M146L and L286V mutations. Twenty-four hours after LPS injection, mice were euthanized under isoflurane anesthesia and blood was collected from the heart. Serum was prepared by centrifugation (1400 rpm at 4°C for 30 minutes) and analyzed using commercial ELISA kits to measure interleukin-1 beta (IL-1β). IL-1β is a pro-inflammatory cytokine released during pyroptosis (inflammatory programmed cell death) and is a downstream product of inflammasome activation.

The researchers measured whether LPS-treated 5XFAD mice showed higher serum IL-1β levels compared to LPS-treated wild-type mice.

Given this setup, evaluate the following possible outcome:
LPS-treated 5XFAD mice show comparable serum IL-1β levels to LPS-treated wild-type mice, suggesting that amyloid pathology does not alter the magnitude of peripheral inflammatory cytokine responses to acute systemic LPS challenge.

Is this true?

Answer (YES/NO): YES